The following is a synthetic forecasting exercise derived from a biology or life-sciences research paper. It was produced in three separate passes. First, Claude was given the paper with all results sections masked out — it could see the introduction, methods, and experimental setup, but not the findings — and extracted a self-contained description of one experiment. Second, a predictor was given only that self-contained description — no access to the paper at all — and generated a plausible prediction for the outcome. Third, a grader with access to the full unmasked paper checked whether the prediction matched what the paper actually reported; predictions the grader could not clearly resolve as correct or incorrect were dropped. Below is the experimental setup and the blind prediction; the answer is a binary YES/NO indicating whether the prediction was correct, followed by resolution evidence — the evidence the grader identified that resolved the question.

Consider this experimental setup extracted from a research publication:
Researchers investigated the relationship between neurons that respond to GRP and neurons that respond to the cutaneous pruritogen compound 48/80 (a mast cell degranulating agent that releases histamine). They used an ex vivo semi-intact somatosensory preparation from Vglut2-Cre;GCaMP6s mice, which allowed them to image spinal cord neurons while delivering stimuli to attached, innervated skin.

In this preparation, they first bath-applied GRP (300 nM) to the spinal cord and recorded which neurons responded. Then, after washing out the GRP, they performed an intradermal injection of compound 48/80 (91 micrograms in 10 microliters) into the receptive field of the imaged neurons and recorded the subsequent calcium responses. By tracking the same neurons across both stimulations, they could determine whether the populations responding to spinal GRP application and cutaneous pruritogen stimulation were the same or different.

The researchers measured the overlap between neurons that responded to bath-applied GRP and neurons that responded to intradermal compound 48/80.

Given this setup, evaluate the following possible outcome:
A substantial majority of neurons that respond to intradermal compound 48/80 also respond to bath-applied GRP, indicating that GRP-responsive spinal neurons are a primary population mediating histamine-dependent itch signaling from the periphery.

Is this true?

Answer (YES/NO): NO